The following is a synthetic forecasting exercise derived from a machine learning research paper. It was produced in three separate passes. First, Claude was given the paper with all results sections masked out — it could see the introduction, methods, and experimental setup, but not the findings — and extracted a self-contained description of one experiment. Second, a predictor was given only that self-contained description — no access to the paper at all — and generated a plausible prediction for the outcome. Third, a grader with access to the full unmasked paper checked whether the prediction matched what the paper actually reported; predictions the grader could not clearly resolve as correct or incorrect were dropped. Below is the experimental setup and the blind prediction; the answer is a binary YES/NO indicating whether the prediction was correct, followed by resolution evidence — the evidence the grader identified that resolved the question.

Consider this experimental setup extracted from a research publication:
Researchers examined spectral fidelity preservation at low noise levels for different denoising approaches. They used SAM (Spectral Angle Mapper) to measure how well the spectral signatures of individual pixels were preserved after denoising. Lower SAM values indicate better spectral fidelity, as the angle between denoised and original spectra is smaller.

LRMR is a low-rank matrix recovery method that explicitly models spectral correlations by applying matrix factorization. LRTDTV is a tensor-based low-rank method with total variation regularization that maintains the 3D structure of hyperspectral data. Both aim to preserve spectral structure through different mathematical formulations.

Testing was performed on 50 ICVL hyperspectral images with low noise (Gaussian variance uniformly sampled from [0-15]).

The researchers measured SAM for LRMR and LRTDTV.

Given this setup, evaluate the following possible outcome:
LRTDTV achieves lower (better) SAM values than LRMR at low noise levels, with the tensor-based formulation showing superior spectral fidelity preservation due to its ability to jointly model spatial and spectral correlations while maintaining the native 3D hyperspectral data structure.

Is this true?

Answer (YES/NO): NO